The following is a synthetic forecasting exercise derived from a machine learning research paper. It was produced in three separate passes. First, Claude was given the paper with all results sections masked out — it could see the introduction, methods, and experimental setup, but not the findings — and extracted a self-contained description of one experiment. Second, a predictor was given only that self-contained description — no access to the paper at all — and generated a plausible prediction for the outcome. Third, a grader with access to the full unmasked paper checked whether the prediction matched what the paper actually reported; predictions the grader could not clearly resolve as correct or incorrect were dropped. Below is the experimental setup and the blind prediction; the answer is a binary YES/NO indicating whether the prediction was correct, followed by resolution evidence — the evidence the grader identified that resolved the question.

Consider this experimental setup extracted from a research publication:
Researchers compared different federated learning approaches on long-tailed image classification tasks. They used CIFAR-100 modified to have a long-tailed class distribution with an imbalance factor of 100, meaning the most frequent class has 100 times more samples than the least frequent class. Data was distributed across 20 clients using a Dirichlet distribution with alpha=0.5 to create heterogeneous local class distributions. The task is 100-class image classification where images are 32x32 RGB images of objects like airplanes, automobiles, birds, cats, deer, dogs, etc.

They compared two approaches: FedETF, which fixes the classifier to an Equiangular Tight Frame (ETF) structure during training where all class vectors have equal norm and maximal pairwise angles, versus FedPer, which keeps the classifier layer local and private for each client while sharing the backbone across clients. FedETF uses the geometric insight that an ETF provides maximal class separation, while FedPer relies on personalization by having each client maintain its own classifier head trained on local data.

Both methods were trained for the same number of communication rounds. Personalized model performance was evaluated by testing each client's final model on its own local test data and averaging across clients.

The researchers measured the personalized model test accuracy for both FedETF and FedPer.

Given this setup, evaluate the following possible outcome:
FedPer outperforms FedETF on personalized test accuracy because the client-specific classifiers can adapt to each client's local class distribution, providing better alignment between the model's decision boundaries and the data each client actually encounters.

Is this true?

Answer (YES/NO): YES